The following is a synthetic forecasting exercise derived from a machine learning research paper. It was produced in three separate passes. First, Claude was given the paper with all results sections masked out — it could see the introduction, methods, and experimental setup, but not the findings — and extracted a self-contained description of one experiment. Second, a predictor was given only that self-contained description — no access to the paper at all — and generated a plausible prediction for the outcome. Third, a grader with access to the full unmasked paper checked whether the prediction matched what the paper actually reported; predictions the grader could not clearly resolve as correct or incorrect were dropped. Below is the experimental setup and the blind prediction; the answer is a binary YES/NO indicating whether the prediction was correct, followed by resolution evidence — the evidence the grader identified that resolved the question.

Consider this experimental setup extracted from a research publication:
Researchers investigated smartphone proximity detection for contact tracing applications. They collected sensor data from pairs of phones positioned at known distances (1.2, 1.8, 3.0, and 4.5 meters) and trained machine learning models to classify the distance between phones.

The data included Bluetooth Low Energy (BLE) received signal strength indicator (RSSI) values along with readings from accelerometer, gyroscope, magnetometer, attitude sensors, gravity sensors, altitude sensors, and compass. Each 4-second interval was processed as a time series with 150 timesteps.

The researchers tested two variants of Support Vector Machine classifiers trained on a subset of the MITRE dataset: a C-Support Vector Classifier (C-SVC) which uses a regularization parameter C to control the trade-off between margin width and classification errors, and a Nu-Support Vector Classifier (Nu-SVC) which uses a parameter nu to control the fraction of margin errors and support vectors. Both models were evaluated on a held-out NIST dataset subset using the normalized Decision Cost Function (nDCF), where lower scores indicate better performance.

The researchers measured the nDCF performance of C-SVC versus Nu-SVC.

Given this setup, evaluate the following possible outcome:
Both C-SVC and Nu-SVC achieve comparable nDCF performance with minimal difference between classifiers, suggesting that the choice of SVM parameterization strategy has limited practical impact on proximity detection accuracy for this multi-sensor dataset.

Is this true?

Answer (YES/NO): NO